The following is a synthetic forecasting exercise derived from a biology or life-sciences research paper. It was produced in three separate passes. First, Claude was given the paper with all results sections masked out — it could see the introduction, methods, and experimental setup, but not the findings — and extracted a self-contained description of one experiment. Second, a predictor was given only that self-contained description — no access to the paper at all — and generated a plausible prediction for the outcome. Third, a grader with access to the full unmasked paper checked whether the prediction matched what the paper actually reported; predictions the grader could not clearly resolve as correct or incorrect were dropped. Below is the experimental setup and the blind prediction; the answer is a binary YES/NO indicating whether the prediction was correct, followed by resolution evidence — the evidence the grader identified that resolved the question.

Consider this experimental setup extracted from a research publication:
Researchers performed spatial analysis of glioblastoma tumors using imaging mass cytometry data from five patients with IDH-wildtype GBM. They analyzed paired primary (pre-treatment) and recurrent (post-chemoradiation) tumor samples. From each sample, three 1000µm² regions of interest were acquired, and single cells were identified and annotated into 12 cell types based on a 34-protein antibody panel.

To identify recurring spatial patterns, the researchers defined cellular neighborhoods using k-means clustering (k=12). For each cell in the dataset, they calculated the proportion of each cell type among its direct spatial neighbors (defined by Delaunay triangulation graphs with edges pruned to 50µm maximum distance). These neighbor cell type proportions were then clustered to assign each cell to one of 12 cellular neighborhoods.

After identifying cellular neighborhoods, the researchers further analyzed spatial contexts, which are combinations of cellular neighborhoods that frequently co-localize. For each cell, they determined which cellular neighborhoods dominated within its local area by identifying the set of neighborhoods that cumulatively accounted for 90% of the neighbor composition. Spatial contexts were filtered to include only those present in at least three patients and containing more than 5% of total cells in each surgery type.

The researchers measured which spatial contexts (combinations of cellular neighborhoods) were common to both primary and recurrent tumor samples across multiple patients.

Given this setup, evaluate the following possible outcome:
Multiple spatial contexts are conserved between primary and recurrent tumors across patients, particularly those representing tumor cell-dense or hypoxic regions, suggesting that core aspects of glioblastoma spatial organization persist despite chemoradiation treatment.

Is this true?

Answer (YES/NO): NO